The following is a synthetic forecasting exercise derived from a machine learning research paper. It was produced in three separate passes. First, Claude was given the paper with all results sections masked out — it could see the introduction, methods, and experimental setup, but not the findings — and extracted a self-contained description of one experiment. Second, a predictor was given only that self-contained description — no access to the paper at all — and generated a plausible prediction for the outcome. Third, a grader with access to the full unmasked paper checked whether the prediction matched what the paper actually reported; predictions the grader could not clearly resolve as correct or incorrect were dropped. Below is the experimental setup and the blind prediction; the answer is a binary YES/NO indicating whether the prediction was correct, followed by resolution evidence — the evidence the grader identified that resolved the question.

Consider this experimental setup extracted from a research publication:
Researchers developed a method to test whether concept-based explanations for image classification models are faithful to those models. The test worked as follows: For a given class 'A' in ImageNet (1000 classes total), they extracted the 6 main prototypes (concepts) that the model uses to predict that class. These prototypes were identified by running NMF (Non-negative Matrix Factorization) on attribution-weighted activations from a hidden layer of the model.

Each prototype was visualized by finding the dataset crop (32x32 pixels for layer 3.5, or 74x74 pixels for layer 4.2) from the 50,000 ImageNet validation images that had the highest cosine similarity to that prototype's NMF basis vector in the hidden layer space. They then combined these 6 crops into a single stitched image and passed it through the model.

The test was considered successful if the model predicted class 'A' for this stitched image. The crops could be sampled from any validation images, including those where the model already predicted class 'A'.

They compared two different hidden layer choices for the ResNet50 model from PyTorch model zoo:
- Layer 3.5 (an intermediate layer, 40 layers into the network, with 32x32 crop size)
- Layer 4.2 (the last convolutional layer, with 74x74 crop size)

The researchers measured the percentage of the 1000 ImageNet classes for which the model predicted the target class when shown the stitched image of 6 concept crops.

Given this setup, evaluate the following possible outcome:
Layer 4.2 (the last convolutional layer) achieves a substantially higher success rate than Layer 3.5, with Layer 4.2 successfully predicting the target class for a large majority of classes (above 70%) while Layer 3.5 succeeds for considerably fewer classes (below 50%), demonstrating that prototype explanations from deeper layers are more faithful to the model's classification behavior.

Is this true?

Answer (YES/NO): NO